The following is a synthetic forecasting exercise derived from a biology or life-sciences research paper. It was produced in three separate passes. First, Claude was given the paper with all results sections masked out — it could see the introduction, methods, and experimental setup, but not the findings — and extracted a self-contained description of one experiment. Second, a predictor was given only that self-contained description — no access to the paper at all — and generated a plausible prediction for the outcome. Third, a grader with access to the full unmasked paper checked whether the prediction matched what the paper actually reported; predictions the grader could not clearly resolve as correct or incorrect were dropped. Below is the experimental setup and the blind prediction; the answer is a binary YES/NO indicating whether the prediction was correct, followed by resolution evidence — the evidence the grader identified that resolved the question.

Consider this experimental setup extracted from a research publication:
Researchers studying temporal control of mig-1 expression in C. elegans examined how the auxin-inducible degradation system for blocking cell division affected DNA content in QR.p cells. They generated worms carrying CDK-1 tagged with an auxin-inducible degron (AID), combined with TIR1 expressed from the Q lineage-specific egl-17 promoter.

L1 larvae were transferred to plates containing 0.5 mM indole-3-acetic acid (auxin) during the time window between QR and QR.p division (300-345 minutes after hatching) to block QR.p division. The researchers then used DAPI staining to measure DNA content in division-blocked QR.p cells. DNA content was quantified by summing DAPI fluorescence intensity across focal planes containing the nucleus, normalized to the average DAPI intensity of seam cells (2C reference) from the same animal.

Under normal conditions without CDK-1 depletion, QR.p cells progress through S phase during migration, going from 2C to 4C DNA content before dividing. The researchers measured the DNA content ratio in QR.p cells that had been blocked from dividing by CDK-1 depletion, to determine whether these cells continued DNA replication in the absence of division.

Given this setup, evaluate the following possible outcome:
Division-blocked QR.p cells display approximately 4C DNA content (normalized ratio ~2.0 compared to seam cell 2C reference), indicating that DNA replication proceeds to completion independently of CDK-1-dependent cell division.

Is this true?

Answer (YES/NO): YES